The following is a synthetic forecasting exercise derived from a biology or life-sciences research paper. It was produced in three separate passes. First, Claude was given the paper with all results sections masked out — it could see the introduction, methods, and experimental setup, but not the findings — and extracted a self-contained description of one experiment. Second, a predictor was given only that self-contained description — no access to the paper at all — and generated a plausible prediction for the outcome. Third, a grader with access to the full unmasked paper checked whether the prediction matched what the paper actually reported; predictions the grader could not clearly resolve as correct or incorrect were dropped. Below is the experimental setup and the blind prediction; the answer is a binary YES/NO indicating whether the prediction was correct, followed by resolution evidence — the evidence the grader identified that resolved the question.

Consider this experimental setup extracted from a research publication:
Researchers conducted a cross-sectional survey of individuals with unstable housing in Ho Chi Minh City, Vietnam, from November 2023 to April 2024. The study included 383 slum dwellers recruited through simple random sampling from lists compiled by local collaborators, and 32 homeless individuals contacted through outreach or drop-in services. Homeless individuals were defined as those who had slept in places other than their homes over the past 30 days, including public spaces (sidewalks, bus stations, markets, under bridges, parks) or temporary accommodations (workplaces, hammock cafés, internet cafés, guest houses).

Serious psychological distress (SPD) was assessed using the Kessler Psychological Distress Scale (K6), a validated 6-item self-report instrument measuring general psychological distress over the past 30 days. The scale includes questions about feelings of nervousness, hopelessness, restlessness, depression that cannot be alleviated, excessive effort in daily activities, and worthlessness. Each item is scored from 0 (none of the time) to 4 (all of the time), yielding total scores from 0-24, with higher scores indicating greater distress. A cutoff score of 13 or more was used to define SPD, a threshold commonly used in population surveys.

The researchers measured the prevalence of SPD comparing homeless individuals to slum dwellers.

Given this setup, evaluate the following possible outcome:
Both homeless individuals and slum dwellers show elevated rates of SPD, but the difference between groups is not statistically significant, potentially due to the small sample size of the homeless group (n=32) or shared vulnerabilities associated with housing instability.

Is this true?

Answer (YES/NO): NO